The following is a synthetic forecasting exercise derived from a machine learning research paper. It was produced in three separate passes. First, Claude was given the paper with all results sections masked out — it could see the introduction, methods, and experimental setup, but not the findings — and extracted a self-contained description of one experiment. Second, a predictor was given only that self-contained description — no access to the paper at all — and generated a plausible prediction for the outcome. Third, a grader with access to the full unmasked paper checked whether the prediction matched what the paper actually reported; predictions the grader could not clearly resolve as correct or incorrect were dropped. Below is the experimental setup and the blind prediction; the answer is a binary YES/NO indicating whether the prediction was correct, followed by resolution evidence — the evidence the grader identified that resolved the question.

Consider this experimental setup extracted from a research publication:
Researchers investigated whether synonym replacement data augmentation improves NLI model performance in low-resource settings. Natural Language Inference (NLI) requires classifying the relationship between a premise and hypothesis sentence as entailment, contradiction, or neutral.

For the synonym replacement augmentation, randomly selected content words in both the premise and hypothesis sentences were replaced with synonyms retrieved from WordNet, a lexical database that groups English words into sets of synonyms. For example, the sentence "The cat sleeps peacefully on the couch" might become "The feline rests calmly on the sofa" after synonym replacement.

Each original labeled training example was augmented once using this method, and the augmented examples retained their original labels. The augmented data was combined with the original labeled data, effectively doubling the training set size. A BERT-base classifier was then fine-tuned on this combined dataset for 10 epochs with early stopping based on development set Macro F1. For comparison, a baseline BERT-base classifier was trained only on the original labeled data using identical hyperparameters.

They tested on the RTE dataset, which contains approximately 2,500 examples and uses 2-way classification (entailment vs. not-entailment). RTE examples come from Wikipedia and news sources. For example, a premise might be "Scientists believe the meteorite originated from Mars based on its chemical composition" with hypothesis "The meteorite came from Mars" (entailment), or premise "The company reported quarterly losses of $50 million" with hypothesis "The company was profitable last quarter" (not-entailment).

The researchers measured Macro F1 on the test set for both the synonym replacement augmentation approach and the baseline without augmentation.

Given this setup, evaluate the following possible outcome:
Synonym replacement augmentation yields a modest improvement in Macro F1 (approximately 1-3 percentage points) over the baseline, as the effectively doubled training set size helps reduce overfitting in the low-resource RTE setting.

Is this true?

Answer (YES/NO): NO